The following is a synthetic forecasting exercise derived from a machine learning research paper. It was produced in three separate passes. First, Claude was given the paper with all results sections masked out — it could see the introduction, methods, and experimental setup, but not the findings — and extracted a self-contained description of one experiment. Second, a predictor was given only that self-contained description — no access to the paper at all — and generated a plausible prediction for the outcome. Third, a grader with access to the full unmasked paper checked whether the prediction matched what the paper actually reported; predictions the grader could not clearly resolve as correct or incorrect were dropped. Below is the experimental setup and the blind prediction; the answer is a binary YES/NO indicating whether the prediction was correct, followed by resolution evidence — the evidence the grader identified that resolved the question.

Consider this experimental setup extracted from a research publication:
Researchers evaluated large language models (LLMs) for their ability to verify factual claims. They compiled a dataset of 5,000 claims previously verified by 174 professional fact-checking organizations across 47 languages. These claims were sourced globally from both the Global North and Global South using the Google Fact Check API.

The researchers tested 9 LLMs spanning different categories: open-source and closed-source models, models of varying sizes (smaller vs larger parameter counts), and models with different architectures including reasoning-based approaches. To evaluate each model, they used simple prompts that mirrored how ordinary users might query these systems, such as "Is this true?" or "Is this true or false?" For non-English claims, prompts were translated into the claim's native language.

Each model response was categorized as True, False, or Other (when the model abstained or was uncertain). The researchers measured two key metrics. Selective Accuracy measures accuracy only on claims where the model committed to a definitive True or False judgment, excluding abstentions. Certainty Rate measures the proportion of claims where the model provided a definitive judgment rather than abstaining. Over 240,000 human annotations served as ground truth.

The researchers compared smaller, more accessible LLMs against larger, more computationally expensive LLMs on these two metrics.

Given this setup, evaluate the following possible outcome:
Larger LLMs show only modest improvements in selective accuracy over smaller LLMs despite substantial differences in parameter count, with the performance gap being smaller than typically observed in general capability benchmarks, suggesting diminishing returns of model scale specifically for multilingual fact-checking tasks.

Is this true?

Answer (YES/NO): NO